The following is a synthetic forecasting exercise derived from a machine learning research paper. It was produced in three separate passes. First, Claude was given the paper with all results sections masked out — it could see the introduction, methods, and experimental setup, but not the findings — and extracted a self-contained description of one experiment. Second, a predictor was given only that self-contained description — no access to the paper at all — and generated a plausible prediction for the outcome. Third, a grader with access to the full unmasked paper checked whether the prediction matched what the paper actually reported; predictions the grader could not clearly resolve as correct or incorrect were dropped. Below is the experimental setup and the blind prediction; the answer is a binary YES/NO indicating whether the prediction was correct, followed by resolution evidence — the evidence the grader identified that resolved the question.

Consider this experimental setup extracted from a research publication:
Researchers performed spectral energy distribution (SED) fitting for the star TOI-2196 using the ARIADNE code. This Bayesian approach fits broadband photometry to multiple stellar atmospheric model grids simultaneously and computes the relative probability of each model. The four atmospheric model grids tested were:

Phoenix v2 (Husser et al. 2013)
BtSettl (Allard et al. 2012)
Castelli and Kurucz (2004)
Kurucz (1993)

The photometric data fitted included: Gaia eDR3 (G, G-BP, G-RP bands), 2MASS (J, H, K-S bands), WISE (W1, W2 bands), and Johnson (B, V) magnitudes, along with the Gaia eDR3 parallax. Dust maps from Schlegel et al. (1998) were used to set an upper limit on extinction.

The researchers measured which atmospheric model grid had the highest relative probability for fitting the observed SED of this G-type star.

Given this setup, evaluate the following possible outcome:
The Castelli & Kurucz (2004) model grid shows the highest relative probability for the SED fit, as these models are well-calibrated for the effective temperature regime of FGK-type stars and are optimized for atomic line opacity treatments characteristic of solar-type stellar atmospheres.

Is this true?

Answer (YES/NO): NO